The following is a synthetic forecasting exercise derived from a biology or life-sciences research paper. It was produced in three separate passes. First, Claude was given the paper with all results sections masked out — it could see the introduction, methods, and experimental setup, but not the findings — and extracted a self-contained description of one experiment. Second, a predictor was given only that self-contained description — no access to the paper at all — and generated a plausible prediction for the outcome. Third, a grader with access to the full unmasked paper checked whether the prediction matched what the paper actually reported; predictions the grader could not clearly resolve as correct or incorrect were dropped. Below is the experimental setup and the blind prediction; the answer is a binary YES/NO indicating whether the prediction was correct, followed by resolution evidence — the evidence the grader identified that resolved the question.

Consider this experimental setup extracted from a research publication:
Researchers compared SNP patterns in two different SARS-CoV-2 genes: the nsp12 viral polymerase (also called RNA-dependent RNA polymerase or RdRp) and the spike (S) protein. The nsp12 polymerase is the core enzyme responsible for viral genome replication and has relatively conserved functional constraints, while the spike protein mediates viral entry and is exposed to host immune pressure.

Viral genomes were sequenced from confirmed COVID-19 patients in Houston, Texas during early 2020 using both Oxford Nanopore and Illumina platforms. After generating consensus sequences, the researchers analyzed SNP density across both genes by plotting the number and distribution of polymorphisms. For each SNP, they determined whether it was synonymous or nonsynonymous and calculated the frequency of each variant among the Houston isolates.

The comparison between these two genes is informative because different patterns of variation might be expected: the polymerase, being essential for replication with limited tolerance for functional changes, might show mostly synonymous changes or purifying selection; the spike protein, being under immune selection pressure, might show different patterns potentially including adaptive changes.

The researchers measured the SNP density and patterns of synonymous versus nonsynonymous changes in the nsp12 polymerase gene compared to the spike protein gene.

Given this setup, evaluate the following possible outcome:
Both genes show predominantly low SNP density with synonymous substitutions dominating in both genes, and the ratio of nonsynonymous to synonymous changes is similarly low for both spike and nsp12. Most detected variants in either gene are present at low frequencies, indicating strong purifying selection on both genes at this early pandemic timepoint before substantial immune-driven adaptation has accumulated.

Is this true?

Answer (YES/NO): NO